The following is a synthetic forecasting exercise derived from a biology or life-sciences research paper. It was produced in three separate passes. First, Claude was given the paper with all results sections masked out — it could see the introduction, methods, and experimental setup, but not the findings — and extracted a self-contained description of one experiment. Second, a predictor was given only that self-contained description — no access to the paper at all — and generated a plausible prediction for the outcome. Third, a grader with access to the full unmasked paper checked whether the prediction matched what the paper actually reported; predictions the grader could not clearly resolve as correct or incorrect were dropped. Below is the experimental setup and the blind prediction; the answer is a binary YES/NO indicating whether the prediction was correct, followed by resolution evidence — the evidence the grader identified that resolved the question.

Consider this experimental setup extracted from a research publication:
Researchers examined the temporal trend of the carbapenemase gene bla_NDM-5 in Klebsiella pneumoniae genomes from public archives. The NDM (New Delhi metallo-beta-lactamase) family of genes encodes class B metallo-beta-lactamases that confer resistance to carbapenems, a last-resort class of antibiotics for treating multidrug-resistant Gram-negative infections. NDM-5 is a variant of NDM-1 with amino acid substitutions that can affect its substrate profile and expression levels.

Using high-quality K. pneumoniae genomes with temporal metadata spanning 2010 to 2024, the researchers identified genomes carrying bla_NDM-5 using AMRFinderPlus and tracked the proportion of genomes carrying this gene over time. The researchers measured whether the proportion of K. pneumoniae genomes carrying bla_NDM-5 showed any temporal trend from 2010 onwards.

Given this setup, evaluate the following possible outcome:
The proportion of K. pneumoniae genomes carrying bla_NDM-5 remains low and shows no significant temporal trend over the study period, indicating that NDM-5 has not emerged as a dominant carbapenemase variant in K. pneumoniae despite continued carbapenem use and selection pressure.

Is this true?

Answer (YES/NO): NO